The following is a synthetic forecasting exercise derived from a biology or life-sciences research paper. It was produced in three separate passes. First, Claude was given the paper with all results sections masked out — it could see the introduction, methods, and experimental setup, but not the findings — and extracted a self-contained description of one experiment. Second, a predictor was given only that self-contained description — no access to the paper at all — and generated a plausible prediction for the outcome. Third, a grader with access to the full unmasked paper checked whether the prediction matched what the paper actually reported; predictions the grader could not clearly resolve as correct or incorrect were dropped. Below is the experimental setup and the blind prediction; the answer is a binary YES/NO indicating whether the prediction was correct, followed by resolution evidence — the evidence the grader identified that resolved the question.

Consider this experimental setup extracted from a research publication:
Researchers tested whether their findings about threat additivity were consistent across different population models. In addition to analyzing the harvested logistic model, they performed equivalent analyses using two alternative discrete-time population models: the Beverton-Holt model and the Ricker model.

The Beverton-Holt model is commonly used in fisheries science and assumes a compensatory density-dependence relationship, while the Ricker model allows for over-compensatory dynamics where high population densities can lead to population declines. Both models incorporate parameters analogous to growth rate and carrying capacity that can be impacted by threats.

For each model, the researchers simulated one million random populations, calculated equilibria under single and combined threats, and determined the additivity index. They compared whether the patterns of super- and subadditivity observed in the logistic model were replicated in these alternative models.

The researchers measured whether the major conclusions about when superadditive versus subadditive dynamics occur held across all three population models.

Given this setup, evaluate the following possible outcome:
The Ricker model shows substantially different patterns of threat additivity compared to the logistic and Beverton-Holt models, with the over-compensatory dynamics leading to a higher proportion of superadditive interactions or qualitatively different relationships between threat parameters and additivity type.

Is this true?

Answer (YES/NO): NO